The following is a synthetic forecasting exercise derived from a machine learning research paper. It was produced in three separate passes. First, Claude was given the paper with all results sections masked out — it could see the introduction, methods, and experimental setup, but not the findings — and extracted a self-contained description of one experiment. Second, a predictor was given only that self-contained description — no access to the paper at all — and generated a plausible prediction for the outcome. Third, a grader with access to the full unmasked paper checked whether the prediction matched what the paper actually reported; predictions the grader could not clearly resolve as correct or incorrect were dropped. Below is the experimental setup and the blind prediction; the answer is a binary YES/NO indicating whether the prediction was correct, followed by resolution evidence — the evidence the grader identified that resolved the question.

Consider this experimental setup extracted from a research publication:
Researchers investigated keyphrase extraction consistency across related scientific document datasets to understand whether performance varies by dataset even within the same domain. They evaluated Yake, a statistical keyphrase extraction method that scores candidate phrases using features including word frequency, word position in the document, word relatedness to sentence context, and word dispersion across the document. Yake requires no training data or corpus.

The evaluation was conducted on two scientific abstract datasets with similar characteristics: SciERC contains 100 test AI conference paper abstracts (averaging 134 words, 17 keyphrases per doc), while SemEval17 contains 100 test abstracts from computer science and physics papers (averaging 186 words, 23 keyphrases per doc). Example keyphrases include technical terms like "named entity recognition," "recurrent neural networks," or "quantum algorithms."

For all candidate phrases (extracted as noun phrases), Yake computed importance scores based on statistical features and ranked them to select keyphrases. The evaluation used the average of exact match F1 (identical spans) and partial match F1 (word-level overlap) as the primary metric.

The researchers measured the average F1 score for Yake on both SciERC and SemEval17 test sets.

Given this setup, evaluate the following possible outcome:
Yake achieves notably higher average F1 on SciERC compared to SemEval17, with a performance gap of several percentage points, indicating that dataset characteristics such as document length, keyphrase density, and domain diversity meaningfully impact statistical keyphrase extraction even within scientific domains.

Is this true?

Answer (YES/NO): YES